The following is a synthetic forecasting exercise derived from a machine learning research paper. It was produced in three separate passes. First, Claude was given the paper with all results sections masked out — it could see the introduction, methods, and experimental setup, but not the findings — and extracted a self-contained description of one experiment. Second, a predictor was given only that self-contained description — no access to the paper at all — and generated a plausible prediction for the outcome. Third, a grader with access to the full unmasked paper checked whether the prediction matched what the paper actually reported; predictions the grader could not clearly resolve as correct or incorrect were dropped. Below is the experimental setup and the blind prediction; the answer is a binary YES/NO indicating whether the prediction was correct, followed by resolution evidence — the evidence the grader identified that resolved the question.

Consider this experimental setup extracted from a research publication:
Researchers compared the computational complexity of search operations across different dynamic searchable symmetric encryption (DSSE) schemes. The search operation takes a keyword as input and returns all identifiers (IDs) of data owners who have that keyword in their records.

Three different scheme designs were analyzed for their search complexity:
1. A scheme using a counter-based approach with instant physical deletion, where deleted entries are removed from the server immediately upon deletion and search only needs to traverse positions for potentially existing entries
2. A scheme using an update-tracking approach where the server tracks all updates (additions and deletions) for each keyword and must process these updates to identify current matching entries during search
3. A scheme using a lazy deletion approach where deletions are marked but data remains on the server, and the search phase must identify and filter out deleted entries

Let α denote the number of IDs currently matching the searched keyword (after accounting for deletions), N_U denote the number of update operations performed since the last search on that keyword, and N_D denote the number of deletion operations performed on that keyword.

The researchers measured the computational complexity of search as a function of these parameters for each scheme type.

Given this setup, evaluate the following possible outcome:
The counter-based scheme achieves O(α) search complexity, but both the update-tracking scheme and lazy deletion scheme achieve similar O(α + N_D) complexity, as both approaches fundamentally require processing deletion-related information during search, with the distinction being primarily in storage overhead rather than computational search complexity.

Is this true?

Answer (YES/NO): NO